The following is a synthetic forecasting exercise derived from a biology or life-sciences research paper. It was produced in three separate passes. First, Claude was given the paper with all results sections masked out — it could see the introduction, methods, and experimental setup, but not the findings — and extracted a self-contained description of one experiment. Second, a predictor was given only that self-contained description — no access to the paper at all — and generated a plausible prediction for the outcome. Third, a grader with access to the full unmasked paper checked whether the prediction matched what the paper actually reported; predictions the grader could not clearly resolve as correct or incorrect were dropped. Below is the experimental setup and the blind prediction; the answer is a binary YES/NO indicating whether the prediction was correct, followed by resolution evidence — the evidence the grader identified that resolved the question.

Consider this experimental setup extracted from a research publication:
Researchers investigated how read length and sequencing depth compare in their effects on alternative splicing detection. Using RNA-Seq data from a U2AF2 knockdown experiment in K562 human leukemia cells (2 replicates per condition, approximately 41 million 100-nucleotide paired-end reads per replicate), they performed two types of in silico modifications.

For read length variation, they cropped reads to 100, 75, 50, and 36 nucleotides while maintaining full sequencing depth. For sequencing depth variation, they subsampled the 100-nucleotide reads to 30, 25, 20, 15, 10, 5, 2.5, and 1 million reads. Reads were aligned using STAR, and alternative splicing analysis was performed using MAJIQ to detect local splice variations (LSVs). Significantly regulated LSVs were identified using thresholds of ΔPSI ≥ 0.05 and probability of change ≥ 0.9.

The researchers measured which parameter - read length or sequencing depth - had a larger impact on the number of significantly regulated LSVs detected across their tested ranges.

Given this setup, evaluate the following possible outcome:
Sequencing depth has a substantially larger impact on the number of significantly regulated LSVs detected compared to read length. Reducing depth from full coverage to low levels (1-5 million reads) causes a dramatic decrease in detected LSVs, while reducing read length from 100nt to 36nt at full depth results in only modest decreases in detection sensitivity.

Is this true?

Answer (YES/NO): NO